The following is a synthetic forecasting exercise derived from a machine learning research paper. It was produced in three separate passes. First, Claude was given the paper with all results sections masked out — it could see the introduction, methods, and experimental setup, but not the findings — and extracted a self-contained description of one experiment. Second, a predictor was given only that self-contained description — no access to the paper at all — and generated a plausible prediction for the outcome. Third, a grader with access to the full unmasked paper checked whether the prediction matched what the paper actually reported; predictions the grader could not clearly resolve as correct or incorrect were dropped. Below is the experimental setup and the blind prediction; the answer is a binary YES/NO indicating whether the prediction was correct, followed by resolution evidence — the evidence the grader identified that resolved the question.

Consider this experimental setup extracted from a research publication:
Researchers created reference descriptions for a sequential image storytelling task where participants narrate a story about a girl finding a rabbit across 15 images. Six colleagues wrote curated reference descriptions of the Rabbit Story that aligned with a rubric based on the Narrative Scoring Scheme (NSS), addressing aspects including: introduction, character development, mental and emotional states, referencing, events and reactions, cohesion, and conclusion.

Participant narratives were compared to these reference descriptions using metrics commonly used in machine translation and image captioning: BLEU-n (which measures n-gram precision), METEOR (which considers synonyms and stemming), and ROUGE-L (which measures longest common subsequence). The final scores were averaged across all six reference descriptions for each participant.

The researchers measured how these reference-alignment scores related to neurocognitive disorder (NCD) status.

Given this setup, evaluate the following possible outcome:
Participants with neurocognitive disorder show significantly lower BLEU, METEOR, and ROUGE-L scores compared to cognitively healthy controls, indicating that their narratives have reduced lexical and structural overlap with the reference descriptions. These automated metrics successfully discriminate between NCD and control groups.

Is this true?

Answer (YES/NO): NO